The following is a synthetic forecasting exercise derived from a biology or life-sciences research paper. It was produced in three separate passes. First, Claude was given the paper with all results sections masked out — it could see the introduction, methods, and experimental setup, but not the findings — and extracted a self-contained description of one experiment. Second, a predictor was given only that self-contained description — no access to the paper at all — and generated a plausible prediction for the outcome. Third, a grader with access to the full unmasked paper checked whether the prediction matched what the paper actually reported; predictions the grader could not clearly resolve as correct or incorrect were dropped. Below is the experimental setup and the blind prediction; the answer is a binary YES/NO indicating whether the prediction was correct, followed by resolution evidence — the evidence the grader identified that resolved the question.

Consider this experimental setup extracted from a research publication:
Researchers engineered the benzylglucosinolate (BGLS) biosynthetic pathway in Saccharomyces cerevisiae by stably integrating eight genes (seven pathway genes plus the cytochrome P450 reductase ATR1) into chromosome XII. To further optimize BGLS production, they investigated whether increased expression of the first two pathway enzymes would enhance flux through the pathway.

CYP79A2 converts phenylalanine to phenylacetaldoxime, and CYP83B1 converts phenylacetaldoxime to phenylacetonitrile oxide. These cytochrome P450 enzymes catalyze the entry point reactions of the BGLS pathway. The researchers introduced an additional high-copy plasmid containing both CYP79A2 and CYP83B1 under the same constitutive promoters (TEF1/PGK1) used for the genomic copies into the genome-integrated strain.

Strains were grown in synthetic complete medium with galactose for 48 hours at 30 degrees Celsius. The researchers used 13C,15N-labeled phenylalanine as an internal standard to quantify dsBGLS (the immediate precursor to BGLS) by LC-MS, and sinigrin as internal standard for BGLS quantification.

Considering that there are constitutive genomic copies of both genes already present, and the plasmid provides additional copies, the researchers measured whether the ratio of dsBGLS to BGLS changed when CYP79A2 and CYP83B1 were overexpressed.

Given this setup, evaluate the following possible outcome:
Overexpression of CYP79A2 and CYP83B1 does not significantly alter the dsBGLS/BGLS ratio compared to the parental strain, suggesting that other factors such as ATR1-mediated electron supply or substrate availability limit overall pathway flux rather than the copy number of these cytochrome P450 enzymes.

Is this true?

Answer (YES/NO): NO